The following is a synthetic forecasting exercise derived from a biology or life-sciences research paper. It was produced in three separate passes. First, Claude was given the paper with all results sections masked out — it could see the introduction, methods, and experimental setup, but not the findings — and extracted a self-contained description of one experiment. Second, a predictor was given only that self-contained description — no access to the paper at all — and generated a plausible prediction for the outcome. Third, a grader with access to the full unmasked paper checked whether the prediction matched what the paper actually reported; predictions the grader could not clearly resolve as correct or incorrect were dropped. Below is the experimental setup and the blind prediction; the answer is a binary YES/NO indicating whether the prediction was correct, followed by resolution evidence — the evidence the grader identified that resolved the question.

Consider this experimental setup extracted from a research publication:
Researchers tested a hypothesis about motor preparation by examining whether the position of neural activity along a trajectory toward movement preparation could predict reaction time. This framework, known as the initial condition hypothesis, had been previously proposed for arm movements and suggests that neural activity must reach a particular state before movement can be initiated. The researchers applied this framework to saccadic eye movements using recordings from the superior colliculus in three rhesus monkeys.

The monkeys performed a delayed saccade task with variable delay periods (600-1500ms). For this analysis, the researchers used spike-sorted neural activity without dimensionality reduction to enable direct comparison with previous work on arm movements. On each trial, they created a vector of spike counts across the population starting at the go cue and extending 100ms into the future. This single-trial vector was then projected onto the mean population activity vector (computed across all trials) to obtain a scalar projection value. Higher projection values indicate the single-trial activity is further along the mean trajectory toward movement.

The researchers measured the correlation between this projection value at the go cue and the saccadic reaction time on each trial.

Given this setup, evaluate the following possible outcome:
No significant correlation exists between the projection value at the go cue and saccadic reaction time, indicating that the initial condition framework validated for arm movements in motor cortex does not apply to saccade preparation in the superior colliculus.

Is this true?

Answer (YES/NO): NO